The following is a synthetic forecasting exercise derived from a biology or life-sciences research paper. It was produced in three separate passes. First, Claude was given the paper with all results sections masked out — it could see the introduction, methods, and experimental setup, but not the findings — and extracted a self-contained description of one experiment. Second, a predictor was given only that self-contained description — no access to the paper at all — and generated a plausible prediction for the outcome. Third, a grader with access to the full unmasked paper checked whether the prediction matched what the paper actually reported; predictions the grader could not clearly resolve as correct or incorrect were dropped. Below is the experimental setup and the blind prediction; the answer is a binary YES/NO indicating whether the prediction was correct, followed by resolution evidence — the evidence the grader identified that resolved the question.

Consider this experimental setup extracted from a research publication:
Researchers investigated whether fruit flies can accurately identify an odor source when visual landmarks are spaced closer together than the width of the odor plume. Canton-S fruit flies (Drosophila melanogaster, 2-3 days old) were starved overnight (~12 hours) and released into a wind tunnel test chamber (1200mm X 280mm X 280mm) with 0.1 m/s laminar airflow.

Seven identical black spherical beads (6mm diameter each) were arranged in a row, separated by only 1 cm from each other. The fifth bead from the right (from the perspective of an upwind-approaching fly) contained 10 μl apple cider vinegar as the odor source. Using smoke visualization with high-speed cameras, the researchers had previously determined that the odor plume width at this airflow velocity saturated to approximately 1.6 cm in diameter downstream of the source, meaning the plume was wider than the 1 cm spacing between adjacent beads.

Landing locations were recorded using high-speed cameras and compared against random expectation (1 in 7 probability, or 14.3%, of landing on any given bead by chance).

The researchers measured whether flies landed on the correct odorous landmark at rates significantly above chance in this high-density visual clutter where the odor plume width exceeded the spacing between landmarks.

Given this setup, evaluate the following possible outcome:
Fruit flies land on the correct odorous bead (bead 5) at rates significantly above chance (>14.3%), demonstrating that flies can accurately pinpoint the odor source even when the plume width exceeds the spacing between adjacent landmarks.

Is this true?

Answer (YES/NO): NO